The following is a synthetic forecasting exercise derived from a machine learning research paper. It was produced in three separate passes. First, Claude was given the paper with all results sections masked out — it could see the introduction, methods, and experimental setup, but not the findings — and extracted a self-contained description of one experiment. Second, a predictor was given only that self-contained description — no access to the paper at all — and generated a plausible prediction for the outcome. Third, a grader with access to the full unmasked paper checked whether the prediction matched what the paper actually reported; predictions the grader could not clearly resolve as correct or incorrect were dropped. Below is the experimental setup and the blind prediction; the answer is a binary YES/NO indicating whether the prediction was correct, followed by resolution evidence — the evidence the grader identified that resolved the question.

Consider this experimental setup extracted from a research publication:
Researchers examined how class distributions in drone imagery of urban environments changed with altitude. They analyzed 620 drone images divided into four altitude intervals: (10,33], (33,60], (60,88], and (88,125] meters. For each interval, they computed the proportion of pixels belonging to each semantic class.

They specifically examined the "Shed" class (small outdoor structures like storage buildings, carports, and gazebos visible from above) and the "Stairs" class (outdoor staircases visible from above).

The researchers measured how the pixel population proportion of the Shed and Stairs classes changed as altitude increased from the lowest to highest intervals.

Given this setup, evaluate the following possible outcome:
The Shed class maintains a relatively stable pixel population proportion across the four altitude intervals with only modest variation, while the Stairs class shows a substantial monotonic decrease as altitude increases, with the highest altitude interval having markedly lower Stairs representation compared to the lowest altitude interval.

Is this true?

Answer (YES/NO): NO